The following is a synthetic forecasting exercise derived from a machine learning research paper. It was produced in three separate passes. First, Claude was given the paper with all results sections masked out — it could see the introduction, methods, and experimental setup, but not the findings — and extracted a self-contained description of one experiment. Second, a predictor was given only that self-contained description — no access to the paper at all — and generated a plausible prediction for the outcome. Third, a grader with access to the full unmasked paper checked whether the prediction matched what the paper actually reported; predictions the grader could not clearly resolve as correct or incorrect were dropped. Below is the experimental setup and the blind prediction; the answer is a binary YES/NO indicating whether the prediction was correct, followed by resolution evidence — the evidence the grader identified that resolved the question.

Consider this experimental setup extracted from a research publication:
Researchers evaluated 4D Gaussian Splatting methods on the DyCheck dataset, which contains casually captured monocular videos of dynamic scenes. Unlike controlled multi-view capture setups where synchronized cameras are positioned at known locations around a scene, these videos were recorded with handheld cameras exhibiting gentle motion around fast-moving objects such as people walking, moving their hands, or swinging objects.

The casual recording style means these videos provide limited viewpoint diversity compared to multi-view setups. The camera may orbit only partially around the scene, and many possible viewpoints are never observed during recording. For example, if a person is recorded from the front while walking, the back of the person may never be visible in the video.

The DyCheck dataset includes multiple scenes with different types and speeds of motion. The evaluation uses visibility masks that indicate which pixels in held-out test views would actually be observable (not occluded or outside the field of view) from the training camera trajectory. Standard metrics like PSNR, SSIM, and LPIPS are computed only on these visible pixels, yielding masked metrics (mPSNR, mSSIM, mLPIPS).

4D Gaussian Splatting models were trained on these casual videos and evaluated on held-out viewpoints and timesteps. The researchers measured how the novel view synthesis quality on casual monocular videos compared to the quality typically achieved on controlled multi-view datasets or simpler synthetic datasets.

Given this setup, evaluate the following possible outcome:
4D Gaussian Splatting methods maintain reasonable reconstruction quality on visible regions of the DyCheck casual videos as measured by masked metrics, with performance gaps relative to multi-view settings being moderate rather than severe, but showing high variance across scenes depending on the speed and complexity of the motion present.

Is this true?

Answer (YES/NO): NO